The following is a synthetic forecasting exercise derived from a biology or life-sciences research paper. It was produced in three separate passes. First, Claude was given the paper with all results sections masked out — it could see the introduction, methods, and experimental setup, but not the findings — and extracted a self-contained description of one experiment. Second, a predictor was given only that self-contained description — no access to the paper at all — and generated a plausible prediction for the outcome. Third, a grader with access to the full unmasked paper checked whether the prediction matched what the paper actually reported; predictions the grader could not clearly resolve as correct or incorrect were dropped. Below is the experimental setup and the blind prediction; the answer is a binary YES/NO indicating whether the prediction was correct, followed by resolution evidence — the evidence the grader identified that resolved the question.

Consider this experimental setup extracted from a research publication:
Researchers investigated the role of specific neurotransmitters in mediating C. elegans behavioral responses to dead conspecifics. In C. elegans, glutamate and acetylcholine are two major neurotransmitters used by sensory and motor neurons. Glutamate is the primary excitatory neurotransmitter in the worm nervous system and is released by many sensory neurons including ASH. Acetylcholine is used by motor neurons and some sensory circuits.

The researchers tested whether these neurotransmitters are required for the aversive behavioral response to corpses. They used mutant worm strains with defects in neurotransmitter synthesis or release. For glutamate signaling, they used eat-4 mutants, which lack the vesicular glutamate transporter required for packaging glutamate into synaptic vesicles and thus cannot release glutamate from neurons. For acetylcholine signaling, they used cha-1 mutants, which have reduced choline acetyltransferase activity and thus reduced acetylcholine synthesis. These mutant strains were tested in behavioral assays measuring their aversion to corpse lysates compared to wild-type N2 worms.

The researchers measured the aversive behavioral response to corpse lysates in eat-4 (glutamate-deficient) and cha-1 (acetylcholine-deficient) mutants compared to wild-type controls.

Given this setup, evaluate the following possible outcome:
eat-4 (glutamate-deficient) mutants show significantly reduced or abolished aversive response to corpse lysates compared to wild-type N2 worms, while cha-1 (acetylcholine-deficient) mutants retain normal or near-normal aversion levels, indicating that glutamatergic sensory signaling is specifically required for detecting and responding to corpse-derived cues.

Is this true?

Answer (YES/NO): NO